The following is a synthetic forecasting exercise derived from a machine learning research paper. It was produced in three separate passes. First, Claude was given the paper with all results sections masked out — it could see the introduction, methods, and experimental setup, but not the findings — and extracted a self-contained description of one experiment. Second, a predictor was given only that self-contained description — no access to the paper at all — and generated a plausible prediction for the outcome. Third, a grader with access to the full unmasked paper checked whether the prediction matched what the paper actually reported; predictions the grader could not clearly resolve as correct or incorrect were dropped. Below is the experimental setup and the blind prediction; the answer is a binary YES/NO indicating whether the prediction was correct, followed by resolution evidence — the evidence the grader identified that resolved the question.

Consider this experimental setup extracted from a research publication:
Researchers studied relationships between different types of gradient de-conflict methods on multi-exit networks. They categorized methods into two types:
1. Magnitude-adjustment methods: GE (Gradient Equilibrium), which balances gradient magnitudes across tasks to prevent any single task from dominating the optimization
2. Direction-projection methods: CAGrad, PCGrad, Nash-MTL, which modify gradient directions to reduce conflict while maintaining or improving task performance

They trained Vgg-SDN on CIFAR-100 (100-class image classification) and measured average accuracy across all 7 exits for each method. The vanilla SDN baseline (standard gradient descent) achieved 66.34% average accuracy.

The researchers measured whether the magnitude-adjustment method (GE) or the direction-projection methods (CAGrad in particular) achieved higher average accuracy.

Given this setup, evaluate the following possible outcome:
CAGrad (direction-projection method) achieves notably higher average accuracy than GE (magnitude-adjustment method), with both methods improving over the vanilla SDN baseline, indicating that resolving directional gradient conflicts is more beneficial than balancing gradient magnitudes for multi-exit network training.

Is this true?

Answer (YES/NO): NO